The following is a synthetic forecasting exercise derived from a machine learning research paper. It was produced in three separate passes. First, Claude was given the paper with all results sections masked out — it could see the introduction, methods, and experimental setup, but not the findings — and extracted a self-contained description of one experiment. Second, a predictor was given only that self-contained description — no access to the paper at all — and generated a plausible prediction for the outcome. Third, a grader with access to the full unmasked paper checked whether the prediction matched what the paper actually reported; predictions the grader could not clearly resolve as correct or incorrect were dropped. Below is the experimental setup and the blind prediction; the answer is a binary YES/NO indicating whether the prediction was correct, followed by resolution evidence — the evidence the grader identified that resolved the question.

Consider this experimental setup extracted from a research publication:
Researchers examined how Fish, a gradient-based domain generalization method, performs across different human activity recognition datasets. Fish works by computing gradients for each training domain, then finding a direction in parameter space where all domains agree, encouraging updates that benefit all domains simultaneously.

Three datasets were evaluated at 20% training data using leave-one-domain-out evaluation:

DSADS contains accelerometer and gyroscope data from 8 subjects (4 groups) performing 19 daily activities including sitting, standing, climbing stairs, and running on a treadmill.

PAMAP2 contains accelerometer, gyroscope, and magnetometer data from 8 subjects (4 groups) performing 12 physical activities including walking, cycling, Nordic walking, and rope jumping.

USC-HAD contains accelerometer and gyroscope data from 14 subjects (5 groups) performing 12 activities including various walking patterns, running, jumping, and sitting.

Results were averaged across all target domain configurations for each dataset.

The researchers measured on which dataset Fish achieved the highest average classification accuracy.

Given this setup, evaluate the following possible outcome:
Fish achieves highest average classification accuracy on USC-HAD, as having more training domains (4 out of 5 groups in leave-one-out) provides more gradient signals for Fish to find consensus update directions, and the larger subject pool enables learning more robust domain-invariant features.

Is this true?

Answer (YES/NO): NO